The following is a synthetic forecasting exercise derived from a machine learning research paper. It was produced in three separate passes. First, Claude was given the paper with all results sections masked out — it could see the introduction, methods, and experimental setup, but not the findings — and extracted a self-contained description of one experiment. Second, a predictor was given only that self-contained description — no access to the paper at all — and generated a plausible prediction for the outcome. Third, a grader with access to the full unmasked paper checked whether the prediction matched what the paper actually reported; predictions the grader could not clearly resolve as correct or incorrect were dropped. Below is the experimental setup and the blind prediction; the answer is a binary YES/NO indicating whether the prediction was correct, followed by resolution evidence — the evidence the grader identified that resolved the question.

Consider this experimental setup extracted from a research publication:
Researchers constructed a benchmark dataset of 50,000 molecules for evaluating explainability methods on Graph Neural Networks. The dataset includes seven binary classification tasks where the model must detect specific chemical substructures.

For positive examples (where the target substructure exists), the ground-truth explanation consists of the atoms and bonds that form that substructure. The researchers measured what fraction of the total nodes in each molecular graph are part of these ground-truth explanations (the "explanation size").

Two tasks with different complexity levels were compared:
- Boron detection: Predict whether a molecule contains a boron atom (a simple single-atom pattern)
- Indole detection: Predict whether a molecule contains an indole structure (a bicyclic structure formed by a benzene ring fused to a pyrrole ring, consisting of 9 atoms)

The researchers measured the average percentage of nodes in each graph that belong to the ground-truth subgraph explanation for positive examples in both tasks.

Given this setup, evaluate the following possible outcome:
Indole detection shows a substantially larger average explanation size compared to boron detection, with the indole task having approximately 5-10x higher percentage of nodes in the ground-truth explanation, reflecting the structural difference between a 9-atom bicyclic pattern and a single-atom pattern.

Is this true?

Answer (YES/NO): YES